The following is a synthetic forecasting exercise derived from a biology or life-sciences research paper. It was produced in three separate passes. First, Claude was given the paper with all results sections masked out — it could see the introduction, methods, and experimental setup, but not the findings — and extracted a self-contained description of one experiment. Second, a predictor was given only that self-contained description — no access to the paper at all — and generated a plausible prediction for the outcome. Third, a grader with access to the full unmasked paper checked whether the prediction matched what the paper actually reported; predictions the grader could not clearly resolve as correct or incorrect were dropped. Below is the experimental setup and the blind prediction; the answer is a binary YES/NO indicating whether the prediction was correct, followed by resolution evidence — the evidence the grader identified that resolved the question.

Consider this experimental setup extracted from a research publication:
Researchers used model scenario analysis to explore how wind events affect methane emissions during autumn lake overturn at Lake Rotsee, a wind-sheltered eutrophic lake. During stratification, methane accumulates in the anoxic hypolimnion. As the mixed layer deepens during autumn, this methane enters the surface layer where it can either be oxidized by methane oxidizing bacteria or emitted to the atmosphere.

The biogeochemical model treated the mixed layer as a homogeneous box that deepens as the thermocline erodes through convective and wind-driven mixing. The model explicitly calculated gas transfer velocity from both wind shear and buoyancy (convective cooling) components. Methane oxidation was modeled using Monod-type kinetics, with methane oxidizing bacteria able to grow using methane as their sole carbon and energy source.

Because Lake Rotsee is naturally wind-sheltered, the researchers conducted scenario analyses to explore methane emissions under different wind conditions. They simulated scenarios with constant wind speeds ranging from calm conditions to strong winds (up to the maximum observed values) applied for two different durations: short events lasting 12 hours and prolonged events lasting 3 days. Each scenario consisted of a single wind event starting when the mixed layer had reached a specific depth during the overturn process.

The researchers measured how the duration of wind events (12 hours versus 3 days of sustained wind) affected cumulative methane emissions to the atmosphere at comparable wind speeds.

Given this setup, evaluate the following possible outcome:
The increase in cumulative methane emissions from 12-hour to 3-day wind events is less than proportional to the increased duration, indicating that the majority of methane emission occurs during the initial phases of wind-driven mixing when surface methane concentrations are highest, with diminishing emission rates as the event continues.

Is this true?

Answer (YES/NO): NO